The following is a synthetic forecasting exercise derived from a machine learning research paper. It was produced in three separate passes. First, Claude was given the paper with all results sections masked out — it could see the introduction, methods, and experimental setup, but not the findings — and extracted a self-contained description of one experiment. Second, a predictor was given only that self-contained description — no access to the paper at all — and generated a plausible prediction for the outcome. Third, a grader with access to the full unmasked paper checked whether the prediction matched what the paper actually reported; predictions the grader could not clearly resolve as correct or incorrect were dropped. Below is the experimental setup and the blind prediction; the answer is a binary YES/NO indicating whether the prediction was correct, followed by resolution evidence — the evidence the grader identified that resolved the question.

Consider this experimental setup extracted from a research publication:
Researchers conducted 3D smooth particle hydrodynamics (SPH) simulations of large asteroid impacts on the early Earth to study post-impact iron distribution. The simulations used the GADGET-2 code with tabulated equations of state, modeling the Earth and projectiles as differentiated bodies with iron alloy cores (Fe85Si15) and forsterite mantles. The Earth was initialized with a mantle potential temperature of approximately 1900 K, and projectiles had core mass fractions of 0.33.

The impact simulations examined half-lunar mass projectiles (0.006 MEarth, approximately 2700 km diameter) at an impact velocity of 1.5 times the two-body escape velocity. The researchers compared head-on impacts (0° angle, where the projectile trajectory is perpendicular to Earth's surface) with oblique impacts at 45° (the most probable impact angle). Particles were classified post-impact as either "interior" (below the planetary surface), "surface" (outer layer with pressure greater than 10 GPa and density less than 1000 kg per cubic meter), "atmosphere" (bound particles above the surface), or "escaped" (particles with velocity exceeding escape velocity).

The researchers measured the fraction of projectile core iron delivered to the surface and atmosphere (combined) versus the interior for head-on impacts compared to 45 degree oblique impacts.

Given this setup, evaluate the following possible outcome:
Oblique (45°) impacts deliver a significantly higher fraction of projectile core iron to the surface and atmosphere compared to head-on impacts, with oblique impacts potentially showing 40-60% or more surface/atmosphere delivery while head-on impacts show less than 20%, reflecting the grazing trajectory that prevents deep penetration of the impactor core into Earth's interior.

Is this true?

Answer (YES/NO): NO